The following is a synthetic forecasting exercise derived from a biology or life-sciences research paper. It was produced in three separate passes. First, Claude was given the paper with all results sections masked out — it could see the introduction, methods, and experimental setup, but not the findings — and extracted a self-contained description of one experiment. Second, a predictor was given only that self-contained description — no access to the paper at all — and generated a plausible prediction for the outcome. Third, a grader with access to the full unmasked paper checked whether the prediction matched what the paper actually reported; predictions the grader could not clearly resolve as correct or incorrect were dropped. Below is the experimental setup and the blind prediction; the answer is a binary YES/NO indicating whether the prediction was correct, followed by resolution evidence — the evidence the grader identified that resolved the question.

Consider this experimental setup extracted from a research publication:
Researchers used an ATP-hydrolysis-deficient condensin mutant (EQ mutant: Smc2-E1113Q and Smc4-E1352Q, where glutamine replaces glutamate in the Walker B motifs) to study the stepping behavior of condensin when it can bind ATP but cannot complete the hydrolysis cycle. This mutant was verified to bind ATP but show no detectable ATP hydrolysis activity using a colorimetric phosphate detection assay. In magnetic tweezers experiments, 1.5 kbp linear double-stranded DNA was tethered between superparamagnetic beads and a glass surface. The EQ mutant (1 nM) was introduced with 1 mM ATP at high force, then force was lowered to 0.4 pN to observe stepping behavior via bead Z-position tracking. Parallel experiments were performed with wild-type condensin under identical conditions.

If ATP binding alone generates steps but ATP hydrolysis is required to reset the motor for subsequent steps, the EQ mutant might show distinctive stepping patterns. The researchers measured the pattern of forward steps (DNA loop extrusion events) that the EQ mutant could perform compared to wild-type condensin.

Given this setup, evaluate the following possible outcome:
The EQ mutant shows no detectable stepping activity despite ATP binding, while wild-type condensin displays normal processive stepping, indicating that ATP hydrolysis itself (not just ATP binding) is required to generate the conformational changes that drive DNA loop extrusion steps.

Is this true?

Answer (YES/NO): NO